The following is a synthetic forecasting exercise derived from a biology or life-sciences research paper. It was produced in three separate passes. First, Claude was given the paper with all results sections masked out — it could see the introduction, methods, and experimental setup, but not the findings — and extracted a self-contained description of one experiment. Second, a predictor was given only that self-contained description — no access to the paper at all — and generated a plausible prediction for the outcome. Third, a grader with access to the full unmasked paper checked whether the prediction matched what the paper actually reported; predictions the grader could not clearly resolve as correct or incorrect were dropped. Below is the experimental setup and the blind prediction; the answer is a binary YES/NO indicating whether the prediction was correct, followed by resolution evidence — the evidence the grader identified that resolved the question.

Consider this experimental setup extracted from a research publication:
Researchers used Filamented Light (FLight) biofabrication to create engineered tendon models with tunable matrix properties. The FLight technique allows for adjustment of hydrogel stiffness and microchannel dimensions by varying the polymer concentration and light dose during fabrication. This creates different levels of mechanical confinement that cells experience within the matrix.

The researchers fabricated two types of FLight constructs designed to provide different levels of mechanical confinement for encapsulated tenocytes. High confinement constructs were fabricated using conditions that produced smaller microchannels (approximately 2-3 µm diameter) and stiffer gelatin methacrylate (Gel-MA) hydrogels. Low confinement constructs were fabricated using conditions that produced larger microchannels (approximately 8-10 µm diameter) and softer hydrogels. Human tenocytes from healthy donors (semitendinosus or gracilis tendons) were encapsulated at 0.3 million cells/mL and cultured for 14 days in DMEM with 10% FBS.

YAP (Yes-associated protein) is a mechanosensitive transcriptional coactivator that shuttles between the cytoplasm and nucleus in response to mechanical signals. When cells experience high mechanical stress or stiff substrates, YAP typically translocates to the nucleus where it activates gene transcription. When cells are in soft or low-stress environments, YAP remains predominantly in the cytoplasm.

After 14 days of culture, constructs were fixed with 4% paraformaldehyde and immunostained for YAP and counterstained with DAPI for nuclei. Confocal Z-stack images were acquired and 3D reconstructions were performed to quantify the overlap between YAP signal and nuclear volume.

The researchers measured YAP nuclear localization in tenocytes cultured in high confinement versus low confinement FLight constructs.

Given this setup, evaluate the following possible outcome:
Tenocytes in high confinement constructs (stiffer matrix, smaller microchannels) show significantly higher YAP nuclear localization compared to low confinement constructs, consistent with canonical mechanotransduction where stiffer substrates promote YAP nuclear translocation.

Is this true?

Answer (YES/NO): YES